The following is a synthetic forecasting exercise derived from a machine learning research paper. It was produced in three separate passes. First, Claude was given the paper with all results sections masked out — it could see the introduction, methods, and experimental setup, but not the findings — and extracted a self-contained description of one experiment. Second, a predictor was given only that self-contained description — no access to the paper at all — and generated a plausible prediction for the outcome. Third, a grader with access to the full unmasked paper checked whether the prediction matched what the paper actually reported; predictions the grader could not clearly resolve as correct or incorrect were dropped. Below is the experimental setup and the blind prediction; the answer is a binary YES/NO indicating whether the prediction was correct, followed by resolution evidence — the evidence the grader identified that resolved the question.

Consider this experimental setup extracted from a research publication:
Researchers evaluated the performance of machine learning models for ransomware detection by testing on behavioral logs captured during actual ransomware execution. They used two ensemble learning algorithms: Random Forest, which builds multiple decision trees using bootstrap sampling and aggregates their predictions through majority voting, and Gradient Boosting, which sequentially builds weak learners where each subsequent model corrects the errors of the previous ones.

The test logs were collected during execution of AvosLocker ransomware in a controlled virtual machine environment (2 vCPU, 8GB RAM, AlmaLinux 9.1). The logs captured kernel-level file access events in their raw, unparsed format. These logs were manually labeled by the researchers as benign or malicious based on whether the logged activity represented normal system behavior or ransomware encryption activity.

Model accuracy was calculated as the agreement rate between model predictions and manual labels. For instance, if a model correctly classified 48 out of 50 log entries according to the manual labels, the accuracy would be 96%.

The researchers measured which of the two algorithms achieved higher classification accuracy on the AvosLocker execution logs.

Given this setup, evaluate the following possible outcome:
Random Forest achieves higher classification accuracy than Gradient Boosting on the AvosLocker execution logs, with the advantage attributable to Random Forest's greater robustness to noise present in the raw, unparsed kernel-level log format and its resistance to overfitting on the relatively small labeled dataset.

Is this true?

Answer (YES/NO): YES